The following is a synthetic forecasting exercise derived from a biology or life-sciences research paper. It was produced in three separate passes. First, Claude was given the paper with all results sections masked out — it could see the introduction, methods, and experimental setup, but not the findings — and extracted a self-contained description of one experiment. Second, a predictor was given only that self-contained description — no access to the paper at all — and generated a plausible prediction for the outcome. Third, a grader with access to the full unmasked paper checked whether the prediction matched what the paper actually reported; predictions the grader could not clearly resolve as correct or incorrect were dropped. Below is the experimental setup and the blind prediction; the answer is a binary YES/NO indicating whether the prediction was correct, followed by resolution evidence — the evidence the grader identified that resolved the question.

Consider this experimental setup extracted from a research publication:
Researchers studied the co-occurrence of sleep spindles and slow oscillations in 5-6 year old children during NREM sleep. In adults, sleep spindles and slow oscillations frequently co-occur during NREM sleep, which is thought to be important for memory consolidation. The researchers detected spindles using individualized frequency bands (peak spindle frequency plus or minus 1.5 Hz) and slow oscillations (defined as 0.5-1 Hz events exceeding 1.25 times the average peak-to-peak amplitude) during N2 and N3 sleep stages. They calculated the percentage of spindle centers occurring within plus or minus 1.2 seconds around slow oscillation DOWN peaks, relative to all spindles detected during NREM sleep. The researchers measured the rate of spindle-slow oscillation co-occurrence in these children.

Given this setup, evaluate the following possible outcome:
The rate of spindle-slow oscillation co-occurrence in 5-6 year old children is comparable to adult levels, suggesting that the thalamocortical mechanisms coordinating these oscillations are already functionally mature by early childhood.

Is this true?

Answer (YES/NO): NO